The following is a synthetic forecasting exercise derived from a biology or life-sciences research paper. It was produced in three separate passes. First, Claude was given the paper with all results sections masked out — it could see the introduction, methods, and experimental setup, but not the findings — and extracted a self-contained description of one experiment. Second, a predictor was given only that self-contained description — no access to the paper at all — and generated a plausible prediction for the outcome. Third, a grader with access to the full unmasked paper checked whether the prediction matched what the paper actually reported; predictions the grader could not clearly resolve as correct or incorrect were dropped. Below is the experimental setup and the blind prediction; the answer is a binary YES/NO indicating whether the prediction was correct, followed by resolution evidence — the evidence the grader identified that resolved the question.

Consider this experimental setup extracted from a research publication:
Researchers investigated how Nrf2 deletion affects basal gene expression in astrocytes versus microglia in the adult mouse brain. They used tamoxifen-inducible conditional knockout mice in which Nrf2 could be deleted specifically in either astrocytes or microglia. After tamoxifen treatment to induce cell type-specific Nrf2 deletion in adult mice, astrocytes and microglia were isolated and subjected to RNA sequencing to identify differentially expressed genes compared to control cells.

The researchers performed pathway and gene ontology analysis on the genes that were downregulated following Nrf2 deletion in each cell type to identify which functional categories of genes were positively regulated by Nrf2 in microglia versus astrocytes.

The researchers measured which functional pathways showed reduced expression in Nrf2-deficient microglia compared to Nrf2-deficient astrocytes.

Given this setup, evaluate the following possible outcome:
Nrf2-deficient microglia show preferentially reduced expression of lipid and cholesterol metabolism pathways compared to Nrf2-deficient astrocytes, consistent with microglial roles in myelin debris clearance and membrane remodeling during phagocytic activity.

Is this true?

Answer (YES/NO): NO